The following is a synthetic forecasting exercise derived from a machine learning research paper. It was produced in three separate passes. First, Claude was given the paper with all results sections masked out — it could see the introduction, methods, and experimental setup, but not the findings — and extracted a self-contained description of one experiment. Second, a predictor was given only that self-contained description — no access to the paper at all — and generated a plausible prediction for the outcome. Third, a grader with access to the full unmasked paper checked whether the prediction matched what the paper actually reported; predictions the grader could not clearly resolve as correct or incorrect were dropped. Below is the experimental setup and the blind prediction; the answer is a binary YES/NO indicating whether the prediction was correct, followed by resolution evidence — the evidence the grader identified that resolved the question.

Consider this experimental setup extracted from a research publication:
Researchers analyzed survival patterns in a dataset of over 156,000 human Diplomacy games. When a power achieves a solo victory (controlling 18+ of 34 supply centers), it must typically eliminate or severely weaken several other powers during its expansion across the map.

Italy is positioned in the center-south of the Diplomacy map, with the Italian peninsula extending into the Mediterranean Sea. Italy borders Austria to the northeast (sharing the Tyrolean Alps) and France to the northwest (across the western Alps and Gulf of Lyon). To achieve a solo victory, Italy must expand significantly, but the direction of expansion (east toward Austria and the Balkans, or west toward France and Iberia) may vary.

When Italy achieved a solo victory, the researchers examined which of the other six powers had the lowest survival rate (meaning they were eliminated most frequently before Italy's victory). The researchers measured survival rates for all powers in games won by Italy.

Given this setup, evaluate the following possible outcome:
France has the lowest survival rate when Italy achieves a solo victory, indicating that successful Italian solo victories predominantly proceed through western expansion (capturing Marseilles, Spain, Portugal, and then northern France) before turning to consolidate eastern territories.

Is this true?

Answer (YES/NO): NO